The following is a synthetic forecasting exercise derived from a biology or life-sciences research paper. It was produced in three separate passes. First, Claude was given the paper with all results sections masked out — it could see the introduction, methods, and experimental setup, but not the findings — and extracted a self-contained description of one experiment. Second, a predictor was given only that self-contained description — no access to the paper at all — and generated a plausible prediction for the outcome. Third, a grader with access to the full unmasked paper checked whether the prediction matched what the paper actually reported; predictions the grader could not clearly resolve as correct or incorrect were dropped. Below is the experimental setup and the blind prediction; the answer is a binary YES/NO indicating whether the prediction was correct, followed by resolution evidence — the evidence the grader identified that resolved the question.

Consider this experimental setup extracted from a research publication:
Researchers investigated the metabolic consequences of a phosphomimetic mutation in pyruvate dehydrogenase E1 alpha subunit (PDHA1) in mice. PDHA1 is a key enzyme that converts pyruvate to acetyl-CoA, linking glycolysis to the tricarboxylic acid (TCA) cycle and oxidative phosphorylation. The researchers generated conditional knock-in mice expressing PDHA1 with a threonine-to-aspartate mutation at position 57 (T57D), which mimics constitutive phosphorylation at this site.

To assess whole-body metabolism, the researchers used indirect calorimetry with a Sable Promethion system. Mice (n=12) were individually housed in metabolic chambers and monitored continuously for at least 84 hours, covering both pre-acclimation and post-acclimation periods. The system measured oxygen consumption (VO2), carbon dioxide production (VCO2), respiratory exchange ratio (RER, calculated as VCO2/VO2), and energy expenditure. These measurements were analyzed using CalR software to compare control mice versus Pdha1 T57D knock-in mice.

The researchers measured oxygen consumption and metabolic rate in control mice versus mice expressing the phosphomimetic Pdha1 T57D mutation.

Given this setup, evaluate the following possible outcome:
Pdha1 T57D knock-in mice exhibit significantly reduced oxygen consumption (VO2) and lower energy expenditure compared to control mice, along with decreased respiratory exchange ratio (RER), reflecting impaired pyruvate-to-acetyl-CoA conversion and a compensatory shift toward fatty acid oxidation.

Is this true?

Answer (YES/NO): NO